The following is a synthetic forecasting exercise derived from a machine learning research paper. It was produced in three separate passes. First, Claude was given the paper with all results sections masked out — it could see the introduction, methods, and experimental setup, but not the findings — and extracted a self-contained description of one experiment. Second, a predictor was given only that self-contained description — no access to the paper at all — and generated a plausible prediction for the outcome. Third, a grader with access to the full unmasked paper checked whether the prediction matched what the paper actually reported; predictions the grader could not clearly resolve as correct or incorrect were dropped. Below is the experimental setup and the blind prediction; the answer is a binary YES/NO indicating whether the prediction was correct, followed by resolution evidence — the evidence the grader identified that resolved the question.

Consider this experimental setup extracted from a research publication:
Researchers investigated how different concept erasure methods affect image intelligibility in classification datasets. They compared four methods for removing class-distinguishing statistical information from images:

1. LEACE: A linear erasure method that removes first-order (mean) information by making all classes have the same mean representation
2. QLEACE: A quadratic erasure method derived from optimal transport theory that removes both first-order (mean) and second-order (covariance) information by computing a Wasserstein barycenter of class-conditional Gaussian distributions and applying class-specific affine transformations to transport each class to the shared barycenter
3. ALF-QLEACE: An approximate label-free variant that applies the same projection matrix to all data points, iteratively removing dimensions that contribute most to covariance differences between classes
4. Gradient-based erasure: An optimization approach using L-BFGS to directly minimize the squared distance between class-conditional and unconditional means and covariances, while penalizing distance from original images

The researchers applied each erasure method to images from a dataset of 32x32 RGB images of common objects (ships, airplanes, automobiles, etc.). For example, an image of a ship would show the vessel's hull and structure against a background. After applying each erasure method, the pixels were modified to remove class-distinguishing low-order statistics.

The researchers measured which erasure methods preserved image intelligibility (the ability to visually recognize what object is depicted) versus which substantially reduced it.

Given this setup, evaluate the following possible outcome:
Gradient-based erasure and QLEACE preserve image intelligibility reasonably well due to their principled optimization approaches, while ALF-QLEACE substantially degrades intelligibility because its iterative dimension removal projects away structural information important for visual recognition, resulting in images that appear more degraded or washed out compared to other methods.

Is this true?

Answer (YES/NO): NO